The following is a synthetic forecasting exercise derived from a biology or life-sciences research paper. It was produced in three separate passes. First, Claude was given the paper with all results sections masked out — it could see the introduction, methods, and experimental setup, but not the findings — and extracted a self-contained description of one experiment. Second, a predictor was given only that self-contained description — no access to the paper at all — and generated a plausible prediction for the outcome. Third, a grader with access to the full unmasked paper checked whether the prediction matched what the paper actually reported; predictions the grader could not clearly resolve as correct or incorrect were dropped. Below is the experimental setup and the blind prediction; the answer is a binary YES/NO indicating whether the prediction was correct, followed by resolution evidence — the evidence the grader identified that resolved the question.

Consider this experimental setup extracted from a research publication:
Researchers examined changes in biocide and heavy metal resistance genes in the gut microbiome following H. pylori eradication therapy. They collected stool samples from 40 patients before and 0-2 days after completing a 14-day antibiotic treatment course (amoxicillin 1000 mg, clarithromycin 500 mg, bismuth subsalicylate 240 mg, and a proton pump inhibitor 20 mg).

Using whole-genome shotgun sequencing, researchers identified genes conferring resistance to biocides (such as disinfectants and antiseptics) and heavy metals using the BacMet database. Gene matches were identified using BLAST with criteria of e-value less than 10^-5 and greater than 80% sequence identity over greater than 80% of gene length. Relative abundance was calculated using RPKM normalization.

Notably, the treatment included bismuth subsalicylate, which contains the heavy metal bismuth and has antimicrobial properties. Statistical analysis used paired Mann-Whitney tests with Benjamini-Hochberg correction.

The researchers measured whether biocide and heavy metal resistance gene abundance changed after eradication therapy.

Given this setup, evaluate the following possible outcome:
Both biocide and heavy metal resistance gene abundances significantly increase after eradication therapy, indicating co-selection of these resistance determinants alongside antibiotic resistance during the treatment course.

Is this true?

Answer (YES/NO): NO